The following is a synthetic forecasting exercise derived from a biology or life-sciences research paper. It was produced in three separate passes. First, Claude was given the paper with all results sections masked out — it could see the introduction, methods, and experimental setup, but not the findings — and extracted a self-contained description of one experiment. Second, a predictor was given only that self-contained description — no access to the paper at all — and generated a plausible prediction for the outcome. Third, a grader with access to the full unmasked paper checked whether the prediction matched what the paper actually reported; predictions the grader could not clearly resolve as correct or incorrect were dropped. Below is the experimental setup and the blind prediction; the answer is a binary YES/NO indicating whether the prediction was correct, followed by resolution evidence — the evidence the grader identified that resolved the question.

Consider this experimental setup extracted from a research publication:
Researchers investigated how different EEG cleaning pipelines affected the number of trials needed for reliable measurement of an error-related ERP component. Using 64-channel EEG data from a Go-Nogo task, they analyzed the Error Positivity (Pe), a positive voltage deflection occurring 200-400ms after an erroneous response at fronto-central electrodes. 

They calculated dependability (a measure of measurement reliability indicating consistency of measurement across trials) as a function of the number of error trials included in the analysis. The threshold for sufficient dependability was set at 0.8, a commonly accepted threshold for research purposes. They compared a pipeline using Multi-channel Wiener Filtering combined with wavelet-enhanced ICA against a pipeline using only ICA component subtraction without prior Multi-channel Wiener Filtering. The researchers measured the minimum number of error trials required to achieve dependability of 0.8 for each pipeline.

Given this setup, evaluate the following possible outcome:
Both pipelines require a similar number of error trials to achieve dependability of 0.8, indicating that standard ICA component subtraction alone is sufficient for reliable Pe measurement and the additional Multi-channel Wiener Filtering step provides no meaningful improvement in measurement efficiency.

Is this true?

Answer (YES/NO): NO